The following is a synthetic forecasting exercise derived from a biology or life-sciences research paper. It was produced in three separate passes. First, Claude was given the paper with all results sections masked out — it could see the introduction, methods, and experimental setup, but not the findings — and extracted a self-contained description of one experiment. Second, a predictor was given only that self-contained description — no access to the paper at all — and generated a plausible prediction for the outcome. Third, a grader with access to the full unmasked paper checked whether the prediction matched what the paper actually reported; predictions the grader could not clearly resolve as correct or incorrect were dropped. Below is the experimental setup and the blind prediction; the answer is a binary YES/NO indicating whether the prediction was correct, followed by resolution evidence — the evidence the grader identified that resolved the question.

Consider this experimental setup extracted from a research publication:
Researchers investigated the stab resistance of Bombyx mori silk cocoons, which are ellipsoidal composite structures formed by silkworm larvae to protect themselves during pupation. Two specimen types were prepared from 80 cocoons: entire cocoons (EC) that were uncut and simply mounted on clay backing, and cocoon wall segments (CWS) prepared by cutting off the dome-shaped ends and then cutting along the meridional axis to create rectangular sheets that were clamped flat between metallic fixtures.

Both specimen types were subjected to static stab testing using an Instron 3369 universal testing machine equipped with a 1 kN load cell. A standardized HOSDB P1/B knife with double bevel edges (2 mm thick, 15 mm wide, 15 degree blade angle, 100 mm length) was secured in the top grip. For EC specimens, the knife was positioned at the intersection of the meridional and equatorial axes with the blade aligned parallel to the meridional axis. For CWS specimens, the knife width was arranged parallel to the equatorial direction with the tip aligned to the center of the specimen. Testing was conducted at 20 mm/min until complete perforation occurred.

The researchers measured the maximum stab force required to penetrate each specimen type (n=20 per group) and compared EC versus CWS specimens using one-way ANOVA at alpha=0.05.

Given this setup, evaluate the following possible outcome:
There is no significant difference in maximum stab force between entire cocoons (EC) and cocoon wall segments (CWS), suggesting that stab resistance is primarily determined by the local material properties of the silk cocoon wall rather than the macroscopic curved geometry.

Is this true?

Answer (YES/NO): YES